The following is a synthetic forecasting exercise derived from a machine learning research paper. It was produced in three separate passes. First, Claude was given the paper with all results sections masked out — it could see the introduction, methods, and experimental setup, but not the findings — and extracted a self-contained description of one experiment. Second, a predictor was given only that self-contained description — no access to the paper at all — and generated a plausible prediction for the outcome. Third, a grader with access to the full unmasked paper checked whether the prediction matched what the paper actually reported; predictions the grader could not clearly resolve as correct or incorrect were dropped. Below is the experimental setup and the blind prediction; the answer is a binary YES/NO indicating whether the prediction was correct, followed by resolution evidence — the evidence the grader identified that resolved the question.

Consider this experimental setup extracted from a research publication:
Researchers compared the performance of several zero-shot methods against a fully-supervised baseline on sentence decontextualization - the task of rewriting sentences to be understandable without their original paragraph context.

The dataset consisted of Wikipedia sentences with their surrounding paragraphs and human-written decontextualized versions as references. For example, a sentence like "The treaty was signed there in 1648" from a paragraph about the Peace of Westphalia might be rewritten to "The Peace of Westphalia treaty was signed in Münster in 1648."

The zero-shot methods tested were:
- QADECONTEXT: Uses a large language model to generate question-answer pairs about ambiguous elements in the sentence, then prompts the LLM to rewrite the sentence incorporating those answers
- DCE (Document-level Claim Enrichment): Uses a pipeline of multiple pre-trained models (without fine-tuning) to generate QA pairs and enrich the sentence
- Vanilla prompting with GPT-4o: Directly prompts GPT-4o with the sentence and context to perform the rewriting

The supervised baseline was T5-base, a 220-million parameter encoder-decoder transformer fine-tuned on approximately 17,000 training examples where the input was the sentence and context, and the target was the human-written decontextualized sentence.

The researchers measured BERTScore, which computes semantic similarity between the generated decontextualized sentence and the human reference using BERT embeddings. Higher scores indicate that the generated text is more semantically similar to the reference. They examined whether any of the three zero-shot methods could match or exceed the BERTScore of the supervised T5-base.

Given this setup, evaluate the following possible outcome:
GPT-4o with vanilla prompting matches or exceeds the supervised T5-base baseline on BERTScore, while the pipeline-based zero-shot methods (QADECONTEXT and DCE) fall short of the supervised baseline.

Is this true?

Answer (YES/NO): NO